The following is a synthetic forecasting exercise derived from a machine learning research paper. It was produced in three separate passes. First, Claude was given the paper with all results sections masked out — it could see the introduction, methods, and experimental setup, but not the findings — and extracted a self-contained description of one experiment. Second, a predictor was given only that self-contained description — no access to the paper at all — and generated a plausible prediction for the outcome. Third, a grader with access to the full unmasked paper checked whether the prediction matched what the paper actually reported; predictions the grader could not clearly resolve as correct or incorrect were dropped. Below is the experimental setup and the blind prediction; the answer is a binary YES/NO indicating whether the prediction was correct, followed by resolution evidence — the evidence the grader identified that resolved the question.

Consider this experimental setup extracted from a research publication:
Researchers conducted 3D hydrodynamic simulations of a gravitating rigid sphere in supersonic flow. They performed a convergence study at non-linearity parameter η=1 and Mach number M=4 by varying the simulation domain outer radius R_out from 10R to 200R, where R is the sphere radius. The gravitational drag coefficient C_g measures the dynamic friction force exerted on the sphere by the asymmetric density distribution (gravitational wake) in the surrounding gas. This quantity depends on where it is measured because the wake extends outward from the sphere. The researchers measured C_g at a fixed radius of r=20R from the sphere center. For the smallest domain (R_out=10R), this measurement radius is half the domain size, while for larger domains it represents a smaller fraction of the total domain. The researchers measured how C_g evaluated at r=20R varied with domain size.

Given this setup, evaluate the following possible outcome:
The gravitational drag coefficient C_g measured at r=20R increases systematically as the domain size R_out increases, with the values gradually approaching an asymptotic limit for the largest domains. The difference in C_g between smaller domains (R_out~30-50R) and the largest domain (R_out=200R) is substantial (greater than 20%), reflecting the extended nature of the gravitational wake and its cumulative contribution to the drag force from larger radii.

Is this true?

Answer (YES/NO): NO